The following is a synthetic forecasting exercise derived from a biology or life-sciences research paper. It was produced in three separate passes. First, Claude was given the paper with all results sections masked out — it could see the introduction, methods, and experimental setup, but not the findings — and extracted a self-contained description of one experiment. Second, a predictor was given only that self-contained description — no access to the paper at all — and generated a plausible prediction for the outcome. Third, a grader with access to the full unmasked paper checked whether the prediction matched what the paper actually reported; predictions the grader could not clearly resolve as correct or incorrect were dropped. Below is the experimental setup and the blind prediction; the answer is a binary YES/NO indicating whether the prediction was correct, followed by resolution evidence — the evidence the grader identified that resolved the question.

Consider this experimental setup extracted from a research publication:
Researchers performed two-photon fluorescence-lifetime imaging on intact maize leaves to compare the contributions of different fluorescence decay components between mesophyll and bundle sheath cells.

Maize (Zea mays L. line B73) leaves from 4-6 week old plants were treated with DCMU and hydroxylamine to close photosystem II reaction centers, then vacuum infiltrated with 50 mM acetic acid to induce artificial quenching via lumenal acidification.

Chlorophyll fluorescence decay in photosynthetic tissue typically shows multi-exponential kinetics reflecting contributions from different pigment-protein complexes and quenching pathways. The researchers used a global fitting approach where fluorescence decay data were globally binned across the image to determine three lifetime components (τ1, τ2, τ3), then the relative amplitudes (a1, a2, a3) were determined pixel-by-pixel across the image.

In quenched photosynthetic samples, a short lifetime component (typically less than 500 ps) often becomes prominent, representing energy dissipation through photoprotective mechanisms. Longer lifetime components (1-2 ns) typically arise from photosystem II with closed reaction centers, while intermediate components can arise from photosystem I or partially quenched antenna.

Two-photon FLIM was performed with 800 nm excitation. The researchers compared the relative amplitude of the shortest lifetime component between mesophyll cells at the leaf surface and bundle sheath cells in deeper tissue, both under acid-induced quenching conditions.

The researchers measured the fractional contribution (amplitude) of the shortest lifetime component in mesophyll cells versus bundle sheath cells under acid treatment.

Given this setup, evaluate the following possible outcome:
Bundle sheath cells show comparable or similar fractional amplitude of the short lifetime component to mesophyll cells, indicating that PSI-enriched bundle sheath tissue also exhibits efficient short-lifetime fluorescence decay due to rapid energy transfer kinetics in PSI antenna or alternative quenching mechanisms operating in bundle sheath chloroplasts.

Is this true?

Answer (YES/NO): NO